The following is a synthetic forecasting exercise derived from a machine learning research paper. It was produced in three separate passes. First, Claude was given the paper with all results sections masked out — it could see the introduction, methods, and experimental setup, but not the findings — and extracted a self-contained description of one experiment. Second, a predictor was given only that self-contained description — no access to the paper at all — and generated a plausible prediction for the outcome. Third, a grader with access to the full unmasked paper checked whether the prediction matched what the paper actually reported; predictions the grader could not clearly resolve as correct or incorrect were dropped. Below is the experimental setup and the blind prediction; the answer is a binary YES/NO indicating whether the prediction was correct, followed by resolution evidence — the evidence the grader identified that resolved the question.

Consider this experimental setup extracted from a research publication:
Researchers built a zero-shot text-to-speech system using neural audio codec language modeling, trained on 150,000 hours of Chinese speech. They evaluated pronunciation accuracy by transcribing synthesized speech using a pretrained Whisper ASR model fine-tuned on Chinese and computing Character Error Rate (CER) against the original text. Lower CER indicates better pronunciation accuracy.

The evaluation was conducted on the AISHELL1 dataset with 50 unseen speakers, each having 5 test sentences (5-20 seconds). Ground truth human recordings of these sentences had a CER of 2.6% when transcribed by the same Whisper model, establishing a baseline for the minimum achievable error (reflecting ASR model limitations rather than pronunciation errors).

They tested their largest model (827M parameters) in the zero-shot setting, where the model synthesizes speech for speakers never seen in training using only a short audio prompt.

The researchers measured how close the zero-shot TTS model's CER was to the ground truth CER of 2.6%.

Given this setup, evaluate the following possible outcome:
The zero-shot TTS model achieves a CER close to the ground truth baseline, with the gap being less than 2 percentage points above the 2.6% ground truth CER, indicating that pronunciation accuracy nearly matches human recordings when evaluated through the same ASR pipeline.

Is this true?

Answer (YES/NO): YES